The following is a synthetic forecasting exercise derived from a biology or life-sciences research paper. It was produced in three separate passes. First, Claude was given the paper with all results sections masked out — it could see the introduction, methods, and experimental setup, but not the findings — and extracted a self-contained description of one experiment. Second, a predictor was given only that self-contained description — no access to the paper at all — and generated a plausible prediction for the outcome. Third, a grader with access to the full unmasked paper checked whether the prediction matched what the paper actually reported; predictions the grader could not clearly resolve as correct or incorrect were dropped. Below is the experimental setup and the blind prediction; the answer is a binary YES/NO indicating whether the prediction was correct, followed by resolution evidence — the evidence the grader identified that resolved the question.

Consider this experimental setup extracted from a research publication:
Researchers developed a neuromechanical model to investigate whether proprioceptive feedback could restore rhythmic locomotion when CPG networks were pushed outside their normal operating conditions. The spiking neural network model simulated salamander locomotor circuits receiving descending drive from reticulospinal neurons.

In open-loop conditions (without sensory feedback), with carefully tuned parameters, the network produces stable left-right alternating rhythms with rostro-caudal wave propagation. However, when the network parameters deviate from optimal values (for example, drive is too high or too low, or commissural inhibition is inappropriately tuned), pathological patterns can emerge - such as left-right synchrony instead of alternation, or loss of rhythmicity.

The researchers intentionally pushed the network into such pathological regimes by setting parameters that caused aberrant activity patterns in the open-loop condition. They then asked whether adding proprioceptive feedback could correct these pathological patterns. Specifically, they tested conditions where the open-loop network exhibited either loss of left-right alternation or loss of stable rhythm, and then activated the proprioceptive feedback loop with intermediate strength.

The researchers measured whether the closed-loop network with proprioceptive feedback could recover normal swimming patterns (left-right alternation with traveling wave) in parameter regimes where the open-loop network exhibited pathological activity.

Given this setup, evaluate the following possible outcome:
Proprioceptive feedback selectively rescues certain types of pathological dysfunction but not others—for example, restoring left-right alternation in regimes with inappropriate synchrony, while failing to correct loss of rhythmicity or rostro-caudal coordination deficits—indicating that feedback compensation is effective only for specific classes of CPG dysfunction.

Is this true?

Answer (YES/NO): NO